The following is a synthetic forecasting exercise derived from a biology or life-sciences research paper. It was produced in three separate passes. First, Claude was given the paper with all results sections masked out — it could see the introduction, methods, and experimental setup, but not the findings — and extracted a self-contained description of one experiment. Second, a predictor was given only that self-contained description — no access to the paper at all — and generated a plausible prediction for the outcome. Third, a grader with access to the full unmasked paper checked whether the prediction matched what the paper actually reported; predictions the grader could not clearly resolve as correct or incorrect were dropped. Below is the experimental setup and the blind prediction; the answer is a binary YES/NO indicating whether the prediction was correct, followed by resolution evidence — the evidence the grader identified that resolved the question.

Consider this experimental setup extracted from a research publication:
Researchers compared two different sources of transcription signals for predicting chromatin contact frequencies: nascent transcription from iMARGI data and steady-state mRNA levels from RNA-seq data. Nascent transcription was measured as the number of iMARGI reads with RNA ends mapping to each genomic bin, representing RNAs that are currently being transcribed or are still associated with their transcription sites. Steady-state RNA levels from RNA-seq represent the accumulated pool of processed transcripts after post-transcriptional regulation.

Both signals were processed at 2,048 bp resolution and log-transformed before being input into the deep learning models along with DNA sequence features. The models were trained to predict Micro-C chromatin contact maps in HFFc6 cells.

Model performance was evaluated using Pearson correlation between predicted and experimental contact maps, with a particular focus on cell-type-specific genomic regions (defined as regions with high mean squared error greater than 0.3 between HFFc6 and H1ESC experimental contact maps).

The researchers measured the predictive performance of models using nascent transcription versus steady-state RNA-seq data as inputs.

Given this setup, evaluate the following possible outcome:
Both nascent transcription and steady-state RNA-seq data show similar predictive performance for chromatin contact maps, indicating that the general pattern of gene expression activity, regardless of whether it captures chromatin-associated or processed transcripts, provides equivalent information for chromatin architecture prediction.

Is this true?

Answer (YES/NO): NO